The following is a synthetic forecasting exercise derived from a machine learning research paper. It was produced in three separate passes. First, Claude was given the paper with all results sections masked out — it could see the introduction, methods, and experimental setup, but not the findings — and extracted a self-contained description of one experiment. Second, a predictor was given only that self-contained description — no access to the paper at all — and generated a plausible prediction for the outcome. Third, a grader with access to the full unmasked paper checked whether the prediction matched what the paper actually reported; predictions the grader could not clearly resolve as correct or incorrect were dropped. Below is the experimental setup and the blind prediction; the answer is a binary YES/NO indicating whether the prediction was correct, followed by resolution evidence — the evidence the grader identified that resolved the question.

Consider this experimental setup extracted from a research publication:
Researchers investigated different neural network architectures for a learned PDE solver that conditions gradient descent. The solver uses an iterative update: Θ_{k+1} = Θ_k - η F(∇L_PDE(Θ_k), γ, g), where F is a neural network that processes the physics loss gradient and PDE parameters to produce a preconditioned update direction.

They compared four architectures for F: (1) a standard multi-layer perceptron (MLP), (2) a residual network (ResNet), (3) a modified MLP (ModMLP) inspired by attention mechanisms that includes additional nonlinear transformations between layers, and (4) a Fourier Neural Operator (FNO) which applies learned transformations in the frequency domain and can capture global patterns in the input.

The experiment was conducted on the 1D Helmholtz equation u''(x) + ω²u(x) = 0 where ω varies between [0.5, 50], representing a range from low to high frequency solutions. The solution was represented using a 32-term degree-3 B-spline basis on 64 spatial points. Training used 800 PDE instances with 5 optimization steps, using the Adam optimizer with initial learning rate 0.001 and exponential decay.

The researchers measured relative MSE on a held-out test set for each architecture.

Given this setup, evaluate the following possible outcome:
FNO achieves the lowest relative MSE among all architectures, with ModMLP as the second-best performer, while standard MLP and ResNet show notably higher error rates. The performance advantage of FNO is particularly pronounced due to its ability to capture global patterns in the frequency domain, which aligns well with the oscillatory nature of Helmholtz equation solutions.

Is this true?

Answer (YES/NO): YES